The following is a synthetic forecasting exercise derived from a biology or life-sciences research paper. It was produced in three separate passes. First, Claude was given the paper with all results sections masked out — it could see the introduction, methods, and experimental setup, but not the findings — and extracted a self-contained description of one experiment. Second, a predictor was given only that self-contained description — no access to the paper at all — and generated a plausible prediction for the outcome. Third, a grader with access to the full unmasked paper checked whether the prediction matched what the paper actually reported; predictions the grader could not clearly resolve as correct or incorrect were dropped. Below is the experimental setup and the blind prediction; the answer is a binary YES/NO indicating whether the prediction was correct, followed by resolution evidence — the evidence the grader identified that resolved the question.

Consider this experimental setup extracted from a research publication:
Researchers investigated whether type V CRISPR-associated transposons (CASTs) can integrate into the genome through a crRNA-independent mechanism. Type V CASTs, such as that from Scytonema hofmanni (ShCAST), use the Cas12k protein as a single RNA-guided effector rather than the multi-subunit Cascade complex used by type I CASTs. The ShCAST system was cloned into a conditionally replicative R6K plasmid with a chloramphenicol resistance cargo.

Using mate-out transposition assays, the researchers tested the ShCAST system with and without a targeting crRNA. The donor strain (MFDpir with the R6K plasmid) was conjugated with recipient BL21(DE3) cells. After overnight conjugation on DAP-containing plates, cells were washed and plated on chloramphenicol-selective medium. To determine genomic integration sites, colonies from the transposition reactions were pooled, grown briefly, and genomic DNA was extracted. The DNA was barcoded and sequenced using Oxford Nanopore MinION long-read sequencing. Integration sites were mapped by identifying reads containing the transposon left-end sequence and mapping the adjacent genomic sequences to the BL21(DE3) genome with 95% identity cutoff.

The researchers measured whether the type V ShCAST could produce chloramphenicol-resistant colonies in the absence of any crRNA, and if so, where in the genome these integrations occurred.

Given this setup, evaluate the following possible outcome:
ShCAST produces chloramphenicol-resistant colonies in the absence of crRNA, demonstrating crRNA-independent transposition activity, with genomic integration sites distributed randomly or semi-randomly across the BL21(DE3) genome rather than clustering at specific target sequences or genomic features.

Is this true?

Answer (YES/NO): YES